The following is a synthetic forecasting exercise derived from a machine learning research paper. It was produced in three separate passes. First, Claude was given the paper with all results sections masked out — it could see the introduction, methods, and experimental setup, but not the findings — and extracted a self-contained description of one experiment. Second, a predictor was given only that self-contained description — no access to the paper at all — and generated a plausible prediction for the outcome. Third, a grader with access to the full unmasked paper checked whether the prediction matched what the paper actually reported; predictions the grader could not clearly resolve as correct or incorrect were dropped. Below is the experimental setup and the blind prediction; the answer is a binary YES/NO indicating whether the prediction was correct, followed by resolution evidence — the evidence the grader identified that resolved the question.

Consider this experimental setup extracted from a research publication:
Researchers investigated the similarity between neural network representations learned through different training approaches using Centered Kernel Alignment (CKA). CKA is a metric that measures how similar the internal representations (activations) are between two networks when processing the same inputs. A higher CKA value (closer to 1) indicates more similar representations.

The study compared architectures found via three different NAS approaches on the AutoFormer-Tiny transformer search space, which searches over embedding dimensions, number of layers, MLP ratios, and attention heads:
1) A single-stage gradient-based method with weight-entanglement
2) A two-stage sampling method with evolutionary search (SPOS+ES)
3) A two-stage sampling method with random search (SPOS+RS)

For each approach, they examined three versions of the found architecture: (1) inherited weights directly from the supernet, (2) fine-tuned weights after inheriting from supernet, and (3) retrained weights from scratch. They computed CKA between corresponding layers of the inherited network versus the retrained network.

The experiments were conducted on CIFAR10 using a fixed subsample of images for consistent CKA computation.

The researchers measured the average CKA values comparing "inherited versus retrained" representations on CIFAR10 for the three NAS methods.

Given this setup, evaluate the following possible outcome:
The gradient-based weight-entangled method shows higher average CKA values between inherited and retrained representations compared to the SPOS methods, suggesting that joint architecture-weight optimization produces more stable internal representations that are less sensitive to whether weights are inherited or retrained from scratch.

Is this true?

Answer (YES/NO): YES